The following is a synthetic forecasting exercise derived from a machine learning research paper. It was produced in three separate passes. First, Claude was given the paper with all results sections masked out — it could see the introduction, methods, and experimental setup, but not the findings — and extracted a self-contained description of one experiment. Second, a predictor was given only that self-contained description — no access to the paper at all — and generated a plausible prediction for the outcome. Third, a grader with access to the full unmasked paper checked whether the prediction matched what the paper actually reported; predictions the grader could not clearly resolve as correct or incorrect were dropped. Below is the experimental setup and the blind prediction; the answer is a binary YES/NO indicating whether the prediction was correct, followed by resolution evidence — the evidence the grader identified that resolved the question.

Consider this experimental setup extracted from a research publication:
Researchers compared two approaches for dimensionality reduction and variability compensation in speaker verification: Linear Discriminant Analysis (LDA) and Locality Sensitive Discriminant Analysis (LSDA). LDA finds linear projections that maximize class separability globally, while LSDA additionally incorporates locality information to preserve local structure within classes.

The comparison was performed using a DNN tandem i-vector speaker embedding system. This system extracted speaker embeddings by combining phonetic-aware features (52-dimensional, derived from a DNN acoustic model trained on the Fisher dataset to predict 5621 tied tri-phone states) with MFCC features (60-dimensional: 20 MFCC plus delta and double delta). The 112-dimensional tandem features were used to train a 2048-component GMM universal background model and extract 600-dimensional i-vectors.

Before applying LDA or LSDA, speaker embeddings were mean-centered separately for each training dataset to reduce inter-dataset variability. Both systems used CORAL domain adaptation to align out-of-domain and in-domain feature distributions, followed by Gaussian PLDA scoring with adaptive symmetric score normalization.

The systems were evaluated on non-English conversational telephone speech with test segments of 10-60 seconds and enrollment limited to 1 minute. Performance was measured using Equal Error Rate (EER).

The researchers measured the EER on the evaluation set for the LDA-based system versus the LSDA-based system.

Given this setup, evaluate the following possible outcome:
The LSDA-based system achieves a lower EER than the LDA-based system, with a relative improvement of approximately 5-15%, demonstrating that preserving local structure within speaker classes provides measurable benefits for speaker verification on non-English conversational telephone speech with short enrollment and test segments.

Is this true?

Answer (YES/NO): YES